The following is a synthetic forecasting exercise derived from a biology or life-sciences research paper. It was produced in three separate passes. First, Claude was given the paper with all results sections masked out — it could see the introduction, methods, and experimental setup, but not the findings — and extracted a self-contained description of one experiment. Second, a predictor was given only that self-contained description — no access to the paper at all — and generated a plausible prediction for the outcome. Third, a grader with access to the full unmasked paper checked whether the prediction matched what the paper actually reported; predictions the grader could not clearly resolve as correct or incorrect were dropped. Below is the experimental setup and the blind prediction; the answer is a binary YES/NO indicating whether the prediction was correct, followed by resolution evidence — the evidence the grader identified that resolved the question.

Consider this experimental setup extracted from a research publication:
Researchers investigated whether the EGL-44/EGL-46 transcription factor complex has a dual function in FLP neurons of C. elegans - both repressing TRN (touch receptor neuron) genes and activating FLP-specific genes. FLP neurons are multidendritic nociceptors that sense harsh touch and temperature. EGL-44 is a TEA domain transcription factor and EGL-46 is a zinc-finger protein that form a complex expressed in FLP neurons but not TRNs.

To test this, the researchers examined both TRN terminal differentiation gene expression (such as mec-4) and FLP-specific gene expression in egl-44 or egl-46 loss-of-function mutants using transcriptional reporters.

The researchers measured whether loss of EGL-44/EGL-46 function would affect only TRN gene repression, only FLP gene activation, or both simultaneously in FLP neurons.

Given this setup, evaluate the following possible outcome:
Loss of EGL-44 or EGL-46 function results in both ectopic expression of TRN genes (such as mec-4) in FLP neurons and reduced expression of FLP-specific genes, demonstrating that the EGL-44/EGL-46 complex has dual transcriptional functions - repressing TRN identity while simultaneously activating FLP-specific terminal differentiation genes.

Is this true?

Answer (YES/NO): YES